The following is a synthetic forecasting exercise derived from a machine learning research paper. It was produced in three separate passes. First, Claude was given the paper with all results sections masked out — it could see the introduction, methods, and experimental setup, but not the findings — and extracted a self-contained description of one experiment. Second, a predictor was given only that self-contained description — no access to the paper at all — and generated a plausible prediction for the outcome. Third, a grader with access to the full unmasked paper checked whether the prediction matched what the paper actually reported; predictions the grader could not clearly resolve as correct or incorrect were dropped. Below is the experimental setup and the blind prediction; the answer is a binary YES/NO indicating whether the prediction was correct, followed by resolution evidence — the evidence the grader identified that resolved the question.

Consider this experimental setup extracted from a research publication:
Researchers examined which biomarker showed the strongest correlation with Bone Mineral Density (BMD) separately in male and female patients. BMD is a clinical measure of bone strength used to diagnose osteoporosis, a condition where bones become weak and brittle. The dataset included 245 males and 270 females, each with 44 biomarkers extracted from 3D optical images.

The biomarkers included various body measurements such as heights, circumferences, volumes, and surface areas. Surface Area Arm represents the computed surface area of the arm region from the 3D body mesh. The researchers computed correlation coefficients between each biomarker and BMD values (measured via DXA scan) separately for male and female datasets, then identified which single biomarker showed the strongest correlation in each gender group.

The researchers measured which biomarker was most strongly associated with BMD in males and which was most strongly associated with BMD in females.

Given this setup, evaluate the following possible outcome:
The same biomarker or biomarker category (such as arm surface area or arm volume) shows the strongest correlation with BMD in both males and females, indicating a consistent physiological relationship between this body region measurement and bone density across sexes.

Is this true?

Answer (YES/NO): NO